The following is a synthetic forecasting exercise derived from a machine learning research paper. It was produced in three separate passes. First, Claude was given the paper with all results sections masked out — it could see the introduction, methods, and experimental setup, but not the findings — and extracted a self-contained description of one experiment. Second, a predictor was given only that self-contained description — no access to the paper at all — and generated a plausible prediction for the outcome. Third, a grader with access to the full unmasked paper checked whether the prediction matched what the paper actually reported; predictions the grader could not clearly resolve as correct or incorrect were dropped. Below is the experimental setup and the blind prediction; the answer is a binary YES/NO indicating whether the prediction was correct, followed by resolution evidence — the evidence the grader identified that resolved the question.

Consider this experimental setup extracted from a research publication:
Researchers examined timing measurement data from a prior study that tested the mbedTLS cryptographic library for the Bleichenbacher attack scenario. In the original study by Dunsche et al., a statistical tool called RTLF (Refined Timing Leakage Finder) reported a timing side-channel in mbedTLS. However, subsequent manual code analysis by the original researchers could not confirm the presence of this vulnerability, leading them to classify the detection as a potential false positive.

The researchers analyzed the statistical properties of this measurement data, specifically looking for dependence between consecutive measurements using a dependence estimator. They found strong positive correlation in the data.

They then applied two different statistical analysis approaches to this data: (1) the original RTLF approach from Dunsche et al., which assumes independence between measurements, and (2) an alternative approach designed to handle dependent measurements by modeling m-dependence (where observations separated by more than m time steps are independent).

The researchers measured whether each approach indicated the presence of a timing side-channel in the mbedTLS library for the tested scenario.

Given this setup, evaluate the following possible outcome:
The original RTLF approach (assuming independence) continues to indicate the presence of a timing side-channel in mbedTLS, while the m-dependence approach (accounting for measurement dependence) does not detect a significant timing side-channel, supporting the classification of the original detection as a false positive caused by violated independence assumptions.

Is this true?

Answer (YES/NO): YES